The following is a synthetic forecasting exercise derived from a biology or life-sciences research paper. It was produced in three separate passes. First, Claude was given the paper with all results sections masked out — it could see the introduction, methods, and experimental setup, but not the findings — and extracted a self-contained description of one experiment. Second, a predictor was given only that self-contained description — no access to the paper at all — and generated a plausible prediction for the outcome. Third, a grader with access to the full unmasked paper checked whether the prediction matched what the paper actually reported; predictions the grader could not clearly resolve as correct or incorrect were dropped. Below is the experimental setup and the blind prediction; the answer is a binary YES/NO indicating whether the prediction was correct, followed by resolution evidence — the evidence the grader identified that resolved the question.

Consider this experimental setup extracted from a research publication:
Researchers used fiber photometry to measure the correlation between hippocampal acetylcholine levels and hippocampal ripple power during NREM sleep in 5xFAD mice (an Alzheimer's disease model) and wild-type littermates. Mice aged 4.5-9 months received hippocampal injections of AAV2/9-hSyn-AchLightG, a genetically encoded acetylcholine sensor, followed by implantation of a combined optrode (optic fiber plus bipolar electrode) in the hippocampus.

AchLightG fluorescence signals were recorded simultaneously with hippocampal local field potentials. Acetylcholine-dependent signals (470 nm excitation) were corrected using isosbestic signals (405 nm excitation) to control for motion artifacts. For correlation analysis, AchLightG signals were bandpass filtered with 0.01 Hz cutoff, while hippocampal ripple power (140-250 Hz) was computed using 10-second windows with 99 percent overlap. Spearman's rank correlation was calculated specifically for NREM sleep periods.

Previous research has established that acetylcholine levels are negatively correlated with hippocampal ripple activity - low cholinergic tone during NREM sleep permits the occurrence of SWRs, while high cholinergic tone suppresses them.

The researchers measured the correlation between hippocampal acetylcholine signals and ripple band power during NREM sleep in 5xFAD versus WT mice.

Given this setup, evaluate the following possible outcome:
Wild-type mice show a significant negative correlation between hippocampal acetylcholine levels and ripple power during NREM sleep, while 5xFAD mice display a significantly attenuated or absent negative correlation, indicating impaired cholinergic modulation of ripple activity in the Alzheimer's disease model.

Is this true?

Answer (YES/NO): NO